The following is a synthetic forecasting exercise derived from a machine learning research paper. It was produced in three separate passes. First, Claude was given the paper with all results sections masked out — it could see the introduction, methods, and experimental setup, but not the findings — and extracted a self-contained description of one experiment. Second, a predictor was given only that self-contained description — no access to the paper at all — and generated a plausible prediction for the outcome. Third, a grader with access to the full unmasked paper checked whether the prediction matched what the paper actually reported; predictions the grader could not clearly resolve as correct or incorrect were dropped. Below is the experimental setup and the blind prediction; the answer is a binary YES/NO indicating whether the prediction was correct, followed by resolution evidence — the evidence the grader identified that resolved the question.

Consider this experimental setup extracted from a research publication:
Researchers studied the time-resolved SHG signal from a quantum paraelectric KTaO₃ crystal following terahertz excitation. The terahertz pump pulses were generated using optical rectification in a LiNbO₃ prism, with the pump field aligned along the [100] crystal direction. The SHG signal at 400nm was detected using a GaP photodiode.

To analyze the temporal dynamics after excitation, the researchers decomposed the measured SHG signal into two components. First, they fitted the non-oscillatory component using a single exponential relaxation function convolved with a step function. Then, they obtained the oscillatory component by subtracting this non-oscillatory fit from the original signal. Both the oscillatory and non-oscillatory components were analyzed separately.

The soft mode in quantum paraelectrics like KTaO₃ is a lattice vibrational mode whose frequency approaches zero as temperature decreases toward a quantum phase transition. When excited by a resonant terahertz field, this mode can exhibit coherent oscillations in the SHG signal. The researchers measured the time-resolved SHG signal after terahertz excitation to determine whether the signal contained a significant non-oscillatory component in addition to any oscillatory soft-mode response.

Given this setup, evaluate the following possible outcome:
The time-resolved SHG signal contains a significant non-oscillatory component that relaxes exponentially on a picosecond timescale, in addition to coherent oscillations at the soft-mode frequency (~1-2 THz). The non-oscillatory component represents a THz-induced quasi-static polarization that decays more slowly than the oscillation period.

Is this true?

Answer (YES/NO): NO